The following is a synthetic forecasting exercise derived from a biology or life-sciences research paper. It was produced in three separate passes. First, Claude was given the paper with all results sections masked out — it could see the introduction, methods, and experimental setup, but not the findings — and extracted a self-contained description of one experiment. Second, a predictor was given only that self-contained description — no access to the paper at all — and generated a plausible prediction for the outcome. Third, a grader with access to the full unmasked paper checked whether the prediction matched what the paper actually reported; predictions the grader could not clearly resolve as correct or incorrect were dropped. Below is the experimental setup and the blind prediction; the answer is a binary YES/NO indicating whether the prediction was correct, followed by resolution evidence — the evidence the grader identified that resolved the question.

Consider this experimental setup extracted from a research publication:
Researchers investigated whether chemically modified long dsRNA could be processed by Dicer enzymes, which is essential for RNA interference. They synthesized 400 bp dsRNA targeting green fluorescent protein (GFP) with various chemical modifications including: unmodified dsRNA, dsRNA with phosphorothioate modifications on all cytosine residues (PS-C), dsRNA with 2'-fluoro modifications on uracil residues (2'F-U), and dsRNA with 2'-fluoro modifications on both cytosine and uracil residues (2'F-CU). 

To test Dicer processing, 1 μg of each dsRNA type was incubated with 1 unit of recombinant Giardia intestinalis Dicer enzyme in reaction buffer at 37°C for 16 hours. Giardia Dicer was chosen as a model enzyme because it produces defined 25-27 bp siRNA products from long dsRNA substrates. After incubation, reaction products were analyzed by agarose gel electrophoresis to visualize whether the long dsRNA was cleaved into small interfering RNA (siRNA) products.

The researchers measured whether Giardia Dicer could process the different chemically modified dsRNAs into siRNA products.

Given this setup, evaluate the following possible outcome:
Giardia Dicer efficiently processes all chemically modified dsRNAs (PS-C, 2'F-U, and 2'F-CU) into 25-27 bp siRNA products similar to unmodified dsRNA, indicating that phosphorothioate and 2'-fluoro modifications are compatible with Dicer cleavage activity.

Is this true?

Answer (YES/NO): NO